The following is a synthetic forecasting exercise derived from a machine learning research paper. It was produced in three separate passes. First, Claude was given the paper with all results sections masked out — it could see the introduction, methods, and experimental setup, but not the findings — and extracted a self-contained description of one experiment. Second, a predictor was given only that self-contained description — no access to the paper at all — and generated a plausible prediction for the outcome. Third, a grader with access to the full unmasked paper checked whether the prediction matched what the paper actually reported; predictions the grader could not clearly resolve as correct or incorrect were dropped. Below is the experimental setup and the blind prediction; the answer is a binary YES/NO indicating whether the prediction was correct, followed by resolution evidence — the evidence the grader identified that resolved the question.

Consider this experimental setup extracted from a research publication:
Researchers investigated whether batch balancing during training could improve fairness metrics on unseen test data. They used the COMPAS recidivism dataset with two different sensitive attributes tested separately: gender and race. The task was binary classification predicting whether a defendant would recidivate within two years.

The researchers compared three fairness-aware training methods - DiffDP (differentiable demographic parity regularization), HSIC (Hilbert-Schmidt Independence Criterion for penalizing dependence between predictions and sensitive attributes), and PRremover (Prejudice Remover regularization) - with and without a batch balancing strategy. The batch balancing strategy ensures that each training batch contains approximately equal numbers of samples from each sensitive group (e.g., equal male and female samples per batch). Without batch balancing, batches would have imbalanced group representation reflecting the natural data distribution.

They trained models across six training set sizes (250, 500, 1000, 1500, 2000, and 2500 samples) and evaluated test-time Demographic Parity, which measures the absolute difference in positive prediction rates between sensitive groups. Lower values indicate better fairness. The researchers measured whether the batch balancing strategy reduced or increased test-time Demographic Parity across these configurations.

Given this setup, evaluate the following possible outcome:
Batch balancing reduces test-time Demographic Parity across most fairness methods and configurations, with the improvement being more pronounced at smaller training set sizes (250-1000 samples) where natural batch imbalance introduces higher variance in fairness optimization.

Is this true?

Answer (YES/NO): NO